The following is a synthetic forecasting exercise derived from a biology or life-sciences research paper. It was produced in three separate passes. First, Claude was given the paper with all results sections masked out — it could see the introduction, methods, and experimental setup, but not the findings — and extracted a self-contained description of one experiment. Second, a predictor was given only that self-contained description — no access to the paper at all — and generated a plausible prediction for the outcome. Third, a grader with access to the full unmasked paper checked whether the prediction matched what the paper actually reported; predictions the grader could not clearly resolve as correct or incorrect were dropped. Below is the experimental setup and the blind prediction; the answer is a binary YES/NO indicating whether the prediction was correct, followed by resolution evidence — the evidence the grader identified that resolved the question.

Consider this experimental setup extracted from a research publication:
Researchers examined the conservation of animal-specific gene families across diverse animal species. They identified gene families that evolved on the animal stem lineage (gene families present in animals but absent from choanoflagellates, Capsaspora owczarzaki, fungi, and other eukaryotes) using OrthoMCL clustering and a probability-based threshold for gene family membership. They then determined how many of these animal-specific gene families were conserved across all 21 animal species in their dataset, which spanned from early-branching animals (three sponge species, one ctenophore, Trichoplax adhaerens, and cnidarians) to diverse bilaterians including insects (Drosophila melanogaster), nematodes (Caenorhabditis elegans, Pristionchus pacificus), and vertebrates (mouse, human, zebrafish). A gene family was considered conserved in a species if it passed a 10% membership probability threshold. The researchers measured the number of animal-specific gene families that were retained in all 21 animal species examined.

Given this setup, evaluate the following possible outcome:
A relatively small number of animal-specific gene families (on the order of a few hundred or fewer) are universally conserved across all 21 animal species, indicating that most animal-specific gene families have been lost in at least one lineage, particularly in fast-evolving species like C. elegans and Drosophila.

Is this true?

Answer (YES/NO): YES